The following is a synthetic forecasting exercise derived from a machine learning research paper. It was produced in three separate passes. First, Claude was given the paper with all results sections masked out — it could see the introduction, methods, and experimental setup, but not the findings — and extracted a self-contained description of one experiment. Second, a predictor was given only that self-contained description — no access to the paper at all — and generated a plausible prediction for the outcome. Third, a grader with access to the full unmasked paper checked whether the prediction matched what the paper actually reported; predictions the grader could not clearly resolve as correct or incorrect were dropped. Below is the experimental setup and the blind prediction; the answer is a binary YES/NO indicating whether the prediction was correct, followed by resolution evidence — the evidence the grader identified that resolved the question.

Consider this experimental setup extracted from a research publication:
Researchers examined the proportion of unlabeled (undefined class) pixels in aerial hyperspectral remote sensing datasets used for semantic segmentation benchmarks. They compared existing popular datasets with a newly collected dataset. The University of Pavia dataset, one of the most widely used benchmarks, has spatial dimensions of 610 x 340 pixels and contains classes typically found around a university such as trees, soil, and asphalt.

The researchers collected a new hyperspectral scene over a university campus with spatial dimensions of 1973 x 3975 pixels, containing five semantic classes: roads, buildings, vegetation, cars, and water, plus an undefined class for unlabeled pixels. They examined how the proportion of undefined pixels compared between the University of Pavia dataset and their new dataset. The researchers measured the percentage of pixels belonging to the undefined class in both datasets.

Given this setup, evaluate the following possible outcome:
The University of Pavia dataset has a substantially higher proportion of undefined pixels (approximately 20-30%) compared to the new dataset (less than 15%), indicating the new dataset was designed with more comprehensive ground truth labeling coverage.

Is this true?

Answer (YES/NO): NO